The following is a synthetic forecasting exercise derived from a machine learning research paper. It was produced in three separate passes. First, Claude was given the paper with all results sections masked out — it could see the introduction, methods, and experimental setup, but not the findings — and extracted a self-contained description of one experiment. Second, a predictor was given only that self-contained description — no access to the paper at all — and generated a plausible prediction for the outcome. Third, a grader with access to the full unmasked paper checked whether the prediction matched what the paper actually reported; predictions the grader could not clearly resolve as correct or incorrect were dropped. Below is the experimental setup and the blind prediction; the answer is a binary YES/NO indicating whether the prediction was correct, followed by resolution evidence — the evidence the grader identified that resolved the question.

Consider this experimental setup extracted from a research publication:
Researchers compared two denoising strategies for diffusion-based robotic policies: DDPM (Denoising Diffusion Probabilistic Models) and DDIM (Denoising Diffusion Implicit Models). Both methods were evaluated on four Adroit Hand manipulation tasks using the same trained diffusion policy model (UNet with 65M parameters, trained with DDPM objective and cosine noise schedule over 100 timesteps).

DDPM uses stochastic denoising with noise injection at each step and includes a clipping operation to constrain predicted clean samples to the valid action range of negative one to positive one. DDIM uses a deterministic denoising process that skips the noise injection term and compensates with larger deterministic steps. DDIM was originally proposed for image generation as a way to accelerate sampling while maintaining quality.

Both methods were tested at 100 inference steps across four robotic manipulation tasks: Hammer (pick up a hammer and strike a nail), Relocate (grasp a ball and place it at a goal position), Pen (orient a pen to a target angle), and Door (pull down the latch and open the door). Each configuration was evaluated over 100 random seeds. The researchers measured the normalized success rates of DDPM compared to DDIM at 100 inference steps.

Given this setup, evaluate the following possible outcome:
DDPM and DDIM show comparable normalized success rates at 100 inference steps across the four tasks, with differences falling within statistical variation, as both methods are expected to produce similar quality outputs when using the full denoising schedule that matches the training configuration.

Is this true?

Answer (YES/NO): NO